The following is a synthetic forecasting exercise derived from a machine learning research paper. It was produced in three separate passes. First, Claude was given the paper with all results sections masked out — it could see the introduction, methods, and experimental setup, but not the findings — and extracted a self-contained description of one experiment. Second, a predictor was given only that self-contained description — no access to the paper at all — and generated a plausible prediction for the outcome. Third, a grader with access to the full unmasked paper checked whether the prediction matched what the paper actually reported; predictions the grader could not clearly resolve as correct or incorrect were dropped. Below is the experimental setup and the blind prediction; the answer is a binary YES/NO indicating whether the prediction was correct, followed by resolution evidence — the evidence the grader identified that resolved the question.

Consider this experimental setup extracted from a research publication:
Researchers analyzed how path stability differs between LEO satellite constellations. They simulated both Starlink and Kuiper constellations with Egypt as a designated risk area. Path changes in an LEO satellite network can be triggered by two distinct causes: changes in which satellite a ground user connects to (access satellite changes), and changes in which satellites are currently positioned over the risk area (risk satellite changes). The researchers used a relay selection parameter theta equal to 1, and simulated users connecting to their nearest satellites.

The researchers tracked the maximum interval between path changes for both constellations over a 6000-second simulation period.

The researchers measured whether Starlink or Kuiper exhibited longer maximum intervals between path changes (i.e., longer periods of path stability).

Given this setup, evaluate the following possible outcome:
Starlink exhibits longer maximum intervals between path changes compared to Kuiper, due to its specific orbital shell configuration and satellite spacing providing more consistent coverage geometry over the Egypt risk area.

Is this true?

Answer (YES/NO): NO